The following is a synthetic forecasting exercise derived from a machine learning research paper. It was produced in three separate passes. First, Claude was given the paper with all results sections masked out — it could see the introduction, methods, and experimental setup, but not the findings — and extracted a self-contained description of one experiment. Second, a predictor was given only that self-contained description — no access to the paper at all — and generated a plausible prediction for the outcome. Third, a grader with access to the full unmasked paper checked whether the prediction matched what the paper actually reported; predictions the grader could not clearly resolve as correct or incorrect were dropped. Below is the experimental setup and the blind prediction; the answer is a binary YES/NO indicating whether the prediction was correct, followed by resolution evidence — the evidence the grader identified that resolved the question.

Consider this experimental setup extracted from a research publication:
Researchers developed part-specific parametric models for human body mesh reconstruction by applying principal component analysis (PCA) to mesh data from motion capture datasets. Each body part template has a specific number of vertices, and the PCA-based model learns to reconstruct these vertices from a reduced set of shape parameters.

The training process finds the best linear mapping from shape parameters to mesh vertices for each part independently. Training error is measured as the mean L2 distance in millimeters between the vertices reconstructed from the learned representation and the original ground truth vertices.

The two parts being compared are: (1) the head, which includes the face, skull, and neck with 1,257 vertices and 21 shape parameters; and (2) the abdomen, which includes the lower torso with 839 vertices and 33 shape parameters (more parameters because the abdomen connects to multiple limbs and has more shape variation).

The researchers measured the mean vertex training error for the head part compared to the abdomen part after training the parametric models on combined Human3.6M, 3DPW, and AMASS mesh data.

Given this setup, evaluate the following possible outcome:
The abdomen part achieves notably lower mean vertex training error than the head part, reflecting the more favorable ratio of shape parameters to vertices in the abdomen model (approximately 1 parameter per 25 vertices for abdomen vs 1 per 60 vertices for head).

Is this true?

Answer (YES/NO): NO